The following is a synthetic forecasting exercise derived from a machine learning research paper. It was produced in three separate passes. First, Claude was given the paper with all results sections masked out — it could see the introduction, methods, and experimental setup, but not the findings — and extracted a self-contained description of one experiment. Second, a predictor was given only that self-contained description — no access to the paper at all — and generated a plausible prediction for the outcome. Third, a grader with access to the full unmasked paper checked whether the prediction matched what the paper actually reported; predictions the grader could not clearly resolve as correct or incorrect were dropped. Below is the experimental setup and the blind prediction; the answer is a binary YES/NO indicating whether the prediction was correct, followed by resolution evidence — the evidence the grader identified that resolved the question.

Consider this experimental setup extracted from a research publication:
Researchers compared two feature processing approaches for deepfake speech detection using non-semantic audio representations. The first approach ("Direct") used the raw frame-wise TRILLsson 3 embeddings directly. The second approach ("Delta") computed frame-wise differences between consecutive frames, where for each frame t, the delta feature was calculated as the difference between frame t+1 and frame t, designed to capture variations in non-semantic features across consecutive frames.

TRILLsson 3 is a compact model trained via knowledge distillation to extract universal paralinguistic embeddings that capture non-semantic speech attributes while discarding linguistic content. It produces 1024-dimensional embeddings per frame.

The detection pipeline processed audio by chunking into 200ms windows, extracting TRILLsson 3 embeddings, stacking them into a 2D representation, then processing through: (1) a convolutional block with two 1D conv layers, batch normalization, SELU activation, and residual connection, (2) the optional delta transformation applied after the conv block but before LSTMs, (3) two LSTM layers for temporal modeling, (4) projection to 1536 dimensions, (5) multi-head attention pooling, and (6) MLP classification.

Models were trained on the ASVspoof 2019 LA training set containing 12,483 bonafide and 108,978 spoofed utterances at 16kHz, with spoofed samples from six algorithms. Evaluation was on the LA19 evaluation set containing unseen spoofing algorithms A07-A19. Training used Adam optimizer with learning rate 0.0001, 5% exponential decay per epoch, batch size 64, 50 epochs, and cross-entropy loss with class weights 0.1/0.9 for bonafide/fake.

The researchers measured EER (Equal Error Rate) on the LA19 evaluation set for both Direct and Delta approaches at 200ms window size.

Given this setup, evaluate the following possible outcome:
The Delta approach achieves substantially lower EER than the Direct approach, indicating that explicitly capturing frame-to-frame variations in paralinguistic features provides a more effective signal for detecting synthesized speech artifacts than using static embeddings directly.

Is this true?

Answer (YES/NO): NO